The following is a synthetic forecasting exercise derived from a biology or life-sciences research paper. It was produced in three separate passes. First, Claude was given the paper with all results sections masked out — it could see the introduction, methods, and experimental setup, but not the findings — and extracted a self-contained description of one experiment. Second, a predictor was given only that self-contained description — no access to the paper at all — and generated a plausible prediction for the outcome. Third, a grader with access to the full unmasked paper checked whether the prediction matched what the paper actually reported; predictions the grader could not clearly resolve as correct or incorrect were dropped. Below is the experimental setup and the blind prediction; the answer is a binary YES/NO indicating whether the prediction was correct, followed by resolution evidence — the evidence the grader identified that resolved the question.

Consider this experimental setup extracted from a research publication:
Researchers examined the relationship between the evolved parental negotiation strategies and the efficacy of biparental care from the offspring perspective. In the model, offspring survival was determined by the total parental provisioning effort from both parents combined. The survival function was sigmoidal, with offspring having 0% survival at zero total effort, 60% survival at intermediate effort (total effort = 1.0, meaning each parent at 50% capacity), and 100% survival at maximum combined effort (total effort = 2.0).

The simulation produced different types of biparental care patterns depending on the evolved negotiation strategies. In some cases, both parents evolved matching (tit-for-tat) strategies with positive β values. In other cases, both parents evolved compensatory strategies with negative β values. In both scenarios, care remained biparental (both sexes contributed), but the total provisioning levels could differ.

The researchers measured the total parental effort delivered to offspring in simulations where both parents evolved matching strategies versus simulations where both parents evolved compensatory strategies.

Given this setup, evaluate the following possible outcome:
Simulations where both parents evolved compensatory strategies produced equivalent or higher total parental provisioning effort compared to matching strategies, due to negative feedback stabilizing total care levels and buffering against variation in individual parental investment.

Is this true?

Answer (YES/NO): NO